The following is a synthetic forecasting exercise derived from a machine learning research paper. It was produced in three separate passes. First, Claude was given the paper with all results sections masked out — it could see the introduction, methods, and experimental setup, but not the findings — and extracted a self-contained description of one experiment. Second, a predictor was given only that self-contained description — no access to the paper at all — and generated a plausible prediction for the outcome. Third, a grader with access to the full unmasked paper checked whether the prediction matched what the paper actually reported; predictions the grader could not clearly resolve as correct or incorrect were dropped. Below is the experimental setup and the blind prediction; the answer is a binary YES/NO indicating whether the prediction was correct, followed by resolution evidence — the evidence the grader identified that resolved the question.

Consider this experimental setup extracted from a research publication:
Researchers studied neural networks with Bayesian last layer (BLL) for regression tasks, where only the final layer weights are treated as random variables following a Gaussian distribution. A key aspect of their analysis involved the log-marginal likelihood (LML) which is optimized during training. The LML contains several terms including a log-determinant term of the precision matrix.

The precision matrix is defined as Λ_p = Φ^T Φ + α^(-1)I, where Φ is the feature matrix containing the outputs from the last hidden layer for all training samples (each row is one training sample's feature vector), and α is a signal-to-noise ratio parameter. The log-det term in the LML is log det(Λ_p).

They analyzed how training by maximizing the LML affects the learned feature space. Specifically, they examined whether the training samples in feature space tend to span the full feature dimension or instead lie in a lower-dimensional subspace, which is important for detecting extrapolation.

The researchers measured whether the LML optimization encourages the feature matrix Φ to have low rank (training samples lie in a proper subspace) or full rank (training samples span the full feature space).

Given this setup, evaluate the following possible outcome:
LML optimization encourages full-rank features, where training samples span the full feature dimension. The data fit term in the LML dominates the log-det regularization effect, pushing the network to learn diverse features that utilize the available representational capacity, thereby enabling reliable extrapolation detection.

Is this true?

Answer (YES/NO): NO